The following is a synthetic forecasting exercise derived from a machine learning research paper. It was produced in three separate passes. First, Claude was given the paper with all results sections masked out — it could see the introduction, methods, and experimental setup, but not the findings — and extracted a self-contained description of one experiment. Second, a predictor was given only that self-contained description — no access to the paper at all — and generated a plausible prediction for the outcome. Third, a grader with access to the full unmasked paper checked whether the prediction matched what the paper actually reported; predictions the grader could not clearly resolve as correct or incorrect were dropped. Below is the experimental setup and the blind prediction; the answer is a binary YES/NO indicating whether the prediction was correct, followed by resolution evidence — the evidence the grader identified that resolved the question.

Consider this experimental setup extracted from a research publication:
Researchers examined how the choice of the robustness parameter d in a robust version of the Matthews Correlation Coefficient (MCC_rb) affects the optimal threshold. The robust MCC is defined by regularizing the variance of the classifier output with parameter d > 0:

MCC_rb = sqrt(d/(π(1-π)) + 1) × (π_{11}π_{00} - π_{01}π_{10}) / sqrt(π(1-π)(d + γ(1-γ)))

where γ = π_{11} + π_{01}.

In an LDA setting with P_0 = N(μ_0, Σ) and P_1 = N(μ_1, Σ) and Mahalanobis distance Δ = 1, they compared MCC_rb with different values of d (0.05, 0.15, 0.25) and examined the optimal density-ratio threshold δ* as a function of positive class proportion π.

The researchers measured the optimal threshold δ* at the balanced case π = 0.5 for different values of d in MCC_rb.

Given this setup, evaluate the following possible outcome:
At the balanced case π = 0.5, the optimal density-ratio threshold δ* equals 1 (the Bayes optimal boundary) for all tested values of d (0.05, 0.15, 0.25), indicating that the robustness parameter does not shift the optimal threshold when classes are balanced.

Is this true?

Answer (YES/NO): YES